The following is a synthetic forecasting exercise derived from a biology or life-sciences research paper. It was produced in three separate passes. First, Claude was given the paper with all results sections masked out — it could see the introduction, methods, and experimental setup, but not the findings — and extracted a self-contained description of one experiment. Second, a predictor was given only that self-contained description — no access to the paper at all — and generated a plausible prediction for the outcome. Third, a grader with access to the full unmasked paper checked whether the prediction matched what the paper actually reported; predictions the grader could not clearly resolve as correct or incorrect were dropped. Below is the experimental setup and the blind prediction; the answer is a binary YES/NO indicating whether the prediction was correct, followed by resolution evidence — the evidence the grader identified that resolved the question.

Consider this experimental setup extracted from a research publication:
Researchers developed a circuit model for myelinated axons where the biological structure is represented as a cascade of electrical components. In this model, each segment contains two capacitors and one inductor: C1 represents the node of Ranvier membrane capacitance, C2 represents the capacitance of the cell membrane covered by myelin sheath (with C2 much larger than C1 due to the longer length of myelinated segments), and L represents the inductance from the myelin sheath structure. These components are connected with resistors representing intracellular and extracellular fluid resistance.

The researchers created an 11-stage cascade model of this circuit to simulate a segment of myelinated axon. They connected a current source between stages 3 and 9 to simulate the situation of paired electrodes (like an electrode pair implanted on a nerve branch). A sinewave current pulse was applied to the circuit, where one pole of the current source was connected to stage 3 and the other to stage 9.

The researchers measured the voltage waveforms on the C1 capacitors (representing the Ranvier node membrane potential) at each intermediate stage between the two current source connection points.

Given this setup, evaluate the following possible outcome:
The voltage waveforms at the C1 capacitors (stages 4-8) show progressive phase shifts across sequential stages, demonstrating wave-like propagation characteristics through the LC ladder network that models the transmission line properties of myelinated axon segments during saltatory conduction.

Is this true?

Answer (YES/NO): NO